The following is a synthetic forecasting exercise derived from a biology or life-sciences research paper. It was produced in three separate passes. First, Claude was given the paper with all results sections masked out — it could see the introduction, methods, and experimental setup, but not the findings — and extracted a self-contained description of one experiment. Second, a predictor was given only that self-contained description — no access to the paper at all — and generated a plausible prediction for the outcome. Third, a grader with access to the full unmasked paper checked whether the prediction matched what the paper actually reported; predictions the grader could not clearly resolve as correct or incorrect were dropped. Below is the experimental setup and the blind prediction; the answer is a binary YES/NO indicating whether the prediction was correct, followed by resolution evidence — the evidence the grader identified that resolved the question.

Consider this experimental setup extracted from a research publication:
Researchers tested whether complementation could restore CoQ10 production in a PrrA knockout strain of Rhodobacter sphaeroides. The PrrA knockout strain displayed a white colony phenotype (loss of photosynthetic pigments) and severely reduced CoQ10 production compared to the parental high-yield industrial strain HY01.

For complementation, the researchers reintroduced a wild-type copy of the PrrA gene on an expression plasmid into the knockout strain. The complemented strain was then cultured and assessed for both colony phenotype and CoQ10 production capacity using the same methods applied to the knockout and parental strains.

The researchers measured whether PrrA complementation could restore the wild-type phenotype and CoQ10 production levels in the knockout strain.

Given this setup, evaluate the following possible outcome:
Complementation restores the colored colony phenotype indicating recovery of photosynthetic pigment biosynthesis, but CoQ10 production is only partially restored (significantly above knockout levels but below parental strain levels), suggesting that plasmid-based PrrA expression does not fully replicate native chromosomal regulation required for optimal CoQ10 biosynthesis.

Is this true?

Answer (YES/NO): NO